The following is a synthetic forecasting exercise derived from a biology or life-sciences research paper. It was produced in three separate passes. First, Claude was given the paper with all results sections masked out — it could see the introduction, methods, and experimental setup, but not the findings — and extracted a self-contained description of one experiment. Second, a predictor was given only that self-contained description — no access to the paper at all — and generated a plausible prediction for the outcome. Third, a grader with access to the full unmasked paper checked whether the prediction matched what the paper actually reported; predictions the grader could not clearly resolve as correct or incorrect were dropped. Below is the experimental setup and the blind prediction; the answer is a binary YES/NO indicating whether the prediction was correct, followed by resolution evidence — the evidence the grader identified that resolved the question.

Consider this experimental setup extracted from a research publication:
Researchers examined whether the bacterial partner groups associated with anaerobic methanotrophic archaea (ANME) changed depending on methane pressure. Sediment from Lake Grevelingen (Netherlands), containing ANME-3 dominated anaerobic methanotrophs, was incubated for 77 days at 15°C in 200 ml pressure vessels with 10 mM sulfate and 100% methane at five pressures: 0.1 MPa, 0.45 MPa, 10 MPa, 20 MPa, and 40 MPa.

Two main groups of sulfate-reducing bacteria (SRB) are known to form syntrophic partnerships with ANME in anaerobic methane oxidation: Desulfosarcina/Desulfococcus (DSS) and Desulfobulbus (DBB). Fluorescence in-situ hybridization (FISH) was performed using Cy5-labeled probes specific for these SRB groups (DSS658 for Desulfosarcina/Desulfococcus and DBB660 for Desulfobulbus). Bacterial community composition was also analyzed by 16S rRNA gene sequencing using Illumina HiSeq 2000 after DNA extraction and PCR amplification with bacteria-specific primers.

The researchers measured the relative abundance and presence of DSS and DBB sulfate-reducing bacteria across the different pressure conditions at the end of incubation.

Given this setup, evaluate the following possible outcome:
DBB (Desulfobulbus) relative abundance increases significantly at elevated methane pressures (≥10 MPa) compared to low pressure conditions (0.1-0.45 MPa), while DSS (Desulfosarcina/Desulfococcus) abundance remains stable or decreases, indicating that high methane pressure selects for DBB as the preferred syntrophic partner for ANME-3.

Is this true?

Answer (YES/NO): NO